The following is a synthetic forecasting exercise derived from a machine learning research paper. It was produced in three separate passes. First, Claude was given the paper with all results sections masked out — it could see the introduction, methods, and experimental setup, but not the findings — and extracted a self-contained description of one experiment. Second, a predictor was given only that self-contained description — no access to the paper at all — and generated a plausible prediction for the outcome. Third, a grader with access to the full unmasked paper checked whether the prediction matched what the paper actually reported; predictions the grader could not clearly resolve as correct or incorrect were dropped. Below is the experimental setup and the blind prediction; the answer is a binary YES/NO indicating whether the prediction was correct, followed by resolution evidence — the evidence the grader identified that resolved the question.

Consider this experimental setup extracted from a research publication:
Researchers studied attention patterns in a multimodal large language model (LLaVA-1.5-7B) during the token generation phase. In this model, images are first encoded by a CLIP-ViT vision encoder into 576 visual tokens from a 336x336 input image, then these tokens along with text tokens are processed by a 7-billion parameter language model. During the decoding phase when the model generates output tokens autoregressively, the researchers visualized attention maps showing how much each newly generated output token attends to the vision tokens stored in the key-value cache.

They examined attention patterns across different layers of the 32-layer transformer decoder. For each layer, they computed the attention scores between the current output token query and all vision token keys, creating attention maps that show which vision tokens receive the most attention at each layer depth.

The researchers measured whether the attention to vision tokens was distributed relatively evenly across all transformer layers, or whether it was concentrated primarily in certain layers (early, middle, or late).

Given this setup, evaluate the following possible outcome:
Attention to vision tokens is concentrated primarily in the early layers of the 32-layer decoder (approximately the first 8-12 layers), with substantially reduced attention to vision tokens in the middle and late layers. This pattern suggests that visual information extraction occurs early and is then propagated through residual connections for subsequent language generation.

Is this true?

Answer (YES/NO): NO